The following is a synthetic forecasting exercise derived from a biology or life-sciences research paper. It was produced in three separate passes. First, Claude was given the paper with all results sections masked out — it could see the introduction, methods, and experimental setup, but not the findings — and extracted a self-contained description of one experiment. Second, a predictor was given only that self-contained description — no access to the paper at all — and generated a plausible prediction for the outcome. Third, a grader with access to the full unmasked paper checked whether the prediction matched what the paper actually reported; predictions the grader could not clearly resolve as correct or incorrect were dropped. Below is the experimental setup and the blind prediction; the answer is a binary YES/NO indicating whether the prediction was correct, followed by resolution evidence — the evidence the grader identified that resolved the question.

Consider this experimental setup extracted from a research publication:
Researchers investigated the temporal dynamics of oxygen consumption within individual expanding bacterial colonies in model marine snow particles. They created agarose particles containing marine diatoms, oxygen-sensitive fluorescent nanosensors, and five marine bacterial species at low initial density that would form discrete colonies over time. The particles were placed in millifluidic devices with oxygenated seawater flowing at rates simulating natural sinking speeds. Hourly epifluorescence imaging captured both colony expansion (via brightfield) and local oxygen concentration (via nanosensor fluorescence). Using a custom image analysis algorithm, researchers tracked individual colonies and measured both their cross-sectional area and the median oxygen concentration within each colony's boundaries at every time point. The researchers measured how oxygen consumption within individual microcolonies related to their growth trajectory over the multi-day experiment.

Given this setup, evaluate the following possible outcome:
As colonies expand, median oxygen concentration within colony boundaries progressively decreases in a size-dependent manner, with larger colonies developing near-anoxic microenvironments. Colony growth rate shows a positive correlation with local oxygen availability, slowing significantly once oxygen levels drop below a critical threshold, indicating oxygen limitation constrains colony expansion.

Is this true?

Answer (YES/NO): NO